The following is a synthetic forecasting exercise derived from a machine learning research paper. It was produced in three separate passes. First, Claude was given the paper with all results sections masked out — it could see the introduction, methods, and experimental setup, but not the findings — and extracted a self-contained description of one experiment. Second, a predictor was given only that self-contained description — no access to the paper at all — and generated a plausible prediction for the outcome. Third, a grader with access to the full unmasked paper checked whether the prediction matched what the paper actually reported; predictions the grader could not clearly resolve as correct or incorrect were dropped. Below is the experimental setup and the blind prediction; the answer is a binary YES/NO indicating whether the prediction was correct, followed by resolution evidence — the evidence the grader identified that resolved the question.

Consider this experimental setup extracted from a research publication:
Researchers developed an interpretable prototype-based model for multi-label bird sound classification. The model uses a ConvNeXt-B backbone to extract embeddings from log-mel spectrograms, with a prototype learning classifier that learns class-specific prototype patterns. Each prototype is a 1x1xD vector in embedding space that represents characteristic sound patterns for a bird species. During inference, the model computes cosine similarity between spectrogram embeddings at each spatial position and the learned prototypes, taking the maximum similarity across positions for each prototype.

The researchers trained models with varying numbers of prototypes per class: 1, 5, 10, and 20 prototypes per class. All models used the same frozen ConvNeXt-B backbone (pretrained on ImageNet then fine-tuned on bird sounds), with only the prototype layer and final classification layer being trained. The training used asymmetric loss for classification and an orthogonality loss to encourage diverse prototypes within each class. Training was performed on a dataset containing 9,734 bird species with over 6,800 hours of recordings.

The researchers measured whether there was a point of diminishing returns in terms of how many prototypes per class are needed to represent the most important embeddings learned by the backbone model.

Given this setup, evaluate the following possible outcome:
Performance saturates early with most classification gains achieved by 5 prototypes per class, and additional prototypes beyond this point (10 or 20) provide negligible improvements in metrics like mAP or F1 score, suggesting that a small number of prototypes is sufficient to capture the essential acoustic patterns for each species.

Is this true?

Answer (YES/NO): YES